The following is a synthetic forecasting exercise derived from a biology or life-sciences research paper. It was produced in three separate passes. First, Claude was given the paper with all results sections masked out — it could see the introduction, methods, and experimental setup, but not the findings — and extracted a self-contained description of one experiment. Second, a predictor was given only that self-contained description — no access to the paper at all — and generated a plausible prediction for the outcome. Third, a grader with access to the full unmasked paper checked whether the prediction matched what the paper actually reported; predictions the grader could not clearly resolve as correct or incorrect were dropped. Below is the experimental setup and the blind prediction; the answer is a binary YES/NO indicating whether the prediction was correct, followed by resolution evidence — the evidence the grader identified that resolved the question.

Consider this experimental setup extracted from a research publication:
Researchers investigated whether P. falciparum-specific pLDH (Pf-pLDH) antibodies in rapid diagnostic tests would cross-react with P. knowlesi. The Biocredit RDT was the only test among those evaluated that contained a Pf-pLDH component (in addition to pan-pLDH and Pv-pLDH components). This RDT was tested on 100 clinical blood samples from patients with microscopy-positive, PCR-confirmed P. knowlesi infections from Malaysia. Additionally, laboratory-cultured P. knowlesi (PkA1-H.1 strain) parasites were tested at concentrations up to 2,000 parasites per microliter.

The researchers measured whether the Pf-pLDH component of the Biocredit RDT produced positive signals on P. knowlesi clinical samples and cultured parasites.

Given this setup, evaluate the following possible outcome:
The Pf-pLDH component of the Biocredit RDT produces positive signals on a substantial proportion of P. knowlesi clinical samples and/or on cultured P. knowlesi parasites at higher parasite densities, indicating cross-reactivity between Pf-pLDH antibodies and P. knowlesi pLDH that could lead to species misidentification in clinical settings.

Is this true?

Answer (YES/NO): NO